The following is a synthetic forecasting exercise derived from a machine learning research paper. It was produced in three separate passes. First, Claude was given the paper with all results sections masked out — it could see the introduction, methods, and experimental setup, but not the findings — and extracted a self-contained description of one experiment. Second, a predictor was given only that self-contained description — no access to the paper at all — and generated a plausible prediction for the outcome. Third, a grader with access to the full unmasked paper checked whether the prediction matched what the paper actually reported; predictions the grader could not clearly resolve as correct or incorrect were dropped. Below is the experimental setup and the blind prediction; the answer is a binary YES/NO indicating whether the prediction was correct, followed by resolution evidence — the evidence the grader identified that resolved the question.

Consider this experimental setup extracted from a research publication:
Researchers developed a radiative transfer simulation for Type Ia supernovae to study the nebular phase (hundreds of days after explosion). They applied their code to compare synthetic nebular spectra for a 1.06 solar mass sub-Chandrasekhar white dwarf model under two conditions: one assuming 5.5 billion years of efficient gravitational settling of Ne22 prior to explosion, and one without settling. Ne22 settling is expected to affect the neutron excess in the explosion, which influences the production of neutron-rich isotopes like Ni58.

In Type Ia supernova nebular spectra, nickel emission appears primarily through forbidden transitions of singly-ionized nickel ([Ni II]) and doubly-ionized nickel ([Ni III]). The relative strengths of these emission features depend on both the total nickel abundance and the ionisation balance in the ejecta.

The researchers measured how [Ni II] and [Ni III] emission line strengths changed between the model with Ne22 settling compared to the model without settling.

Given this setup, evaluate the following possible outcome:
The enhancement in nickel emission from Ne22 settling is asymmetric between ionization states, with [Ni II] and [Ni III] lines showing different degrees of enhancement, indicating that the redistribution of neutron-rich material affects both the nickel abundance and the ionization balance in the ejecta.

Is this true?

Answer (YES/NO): NO